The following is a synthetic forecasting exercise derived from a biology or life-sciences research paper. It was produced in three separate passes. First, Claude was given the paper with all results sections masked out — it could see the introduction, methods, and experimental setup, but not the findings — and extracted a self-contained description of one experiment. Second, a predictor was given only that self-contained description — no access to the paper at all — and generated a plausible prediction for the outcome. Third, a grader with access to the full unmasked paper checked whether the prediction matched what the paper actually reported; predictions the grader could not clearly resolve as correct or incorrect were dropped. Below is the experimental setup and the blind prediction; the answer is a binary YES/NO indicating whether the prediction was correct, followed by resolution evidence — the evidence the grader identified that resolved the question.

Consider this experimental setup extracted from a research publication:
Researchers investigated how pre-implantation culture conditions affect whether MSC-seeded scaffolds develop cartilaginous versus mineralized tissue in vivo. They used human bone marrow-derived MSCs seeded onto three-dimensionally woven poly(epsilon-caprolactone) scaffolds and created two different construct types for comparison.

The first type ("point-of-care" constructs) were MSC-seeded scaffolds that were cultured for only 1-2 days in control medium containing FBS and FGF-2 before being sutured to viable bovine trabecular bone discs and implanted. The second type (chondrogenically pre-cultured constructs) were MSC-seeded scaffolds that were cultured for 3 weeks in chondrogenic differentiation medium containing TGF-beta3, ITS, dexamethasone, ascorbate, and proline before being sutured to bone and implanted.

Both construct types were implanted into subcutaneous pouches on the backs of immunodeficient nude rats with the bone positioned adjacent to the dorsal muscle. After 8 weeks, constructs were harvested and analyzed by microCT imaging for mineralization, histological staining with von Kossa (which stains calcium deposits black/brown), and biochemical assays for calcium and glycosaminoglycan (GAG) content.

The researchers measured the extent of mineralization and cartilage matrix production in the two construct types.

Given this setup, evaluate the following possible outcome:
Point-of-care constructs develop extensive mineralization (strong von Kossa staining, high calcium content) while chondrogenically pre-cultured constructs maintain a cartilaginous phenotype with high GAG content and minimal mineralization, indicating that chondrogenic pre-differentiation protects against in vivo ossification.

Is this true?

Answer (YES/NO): NO